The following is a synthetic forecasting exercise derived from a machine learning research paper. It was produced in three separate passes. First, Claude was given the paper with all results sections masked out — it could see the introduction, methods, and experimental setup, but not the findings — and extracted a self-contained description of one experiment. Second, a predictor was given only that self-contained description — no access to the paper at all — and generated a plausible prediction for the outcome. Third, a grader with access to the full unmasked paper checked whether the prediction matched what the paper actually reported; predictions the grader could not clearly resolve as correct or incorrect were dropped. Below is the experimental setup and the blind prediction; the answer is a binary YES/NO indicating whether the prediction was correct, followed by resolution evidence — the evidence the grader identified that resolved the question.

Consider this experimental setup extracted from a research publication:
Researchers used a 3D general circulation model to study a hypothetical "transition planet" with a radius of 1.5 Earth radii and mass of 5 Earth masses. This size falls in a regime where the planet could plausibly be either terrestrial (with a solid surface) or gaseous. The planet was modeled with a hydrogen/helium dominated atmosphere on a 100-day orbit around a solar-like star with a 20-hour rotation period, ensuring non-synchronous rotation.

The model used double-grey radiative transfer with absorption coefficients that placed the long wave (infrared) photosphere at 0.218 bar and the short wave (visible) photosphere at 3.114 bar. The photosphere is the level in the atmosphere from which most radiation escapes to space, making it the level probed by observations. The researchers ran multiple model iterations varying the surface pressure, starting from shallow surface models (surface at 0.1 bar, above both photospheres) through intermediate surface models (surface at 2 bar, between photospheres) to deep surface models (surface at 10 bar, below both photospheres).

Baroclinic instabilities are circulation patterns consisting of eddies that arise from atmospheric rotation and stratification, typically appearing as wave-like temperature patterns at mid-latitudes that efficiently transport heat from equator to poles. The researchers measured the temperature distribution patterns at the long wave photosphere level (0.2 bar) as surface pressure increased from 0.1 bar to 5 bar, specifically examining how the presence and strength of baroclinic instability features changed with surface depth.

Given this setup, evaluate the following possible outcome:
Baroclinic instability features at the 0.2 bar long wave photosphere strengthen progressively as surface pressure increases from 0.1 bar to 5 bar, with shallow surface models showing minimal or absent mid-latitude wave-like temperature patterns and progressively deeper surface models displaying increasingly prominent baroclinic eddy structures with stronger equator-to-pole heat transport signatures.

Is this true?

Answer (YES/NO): NO